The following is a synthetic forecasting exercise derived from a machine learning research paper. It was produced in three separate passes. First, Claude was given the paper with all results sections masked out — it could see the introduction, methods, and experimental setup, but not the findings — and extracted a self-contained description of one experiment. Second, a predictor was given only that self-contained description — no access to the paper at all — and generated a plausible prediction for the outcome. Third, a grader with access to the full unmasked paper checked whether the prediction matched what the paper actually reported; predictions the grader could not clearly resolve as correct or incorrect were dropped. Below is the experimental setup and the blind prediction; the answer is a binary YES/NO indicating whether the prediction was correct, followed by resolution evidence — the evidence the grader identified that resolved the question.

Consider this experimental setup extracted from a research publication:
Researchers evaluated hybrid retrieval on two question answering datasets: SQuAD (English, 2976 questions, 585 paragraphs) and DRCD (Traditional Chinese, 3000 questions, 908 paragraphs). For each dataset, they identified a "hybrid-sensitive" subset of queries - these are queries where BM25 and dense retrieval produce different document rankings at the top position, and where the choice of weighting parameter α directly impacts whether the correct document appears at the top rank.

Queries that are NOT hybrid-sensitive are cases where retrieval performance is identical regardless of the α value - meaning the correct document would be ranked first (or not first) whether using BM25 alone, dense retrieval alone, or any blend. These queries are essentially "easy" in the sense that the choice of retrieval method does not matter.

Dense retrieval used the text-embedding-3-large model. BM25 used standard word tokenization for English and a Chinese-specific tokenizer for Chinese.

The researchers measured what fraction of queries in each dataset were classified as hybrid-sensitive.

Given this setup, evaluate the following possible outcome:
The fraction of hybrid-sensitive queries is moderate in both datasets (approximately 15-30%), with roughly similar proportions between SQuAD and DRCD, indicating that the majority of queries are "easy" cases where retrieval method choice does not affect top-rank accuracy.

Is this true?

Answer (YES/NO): NO